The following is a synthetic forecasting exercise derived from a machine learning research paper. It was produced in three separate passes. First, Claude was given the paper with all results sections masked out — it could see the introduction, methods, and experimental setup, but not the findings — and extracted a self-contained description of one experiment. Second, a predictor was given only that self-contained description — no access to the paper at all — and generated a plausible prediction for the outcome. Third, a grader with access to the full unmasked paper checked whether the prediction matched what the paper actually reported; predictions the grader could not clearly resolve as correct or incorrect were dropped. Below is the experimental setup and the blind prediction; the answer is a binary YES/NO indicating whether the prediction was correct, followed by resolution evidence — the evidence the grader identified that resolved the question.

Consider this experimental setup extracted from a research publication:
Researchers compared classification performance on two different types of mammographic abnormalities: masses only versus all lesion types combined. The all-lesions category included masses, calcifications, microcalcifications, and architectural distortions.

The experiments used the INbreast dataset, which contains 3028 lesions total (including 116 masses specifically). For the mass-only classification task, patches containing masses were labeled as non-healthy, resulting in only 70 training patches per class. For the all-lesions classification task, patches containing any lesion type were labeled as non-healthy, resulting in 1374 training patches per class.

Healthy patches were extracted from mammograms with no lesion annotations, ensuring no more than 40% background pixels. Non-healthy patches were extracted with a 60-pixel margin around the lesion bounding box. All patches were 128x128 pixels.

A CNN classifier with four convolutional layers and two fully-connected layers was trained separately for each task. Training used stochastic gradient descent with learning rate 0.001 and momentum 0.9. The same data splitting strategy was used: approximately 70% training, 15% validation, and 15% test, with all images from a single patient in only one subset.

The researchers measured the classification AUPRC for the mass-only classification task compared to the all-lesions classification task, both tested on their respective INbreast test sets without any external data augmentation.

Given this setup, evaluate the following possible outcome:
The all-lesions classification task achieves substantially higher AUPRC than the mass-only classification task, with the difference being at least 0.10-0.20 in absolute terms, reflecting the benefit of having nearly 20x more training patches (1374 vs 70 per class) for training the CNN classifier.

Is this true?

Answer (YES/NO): NO